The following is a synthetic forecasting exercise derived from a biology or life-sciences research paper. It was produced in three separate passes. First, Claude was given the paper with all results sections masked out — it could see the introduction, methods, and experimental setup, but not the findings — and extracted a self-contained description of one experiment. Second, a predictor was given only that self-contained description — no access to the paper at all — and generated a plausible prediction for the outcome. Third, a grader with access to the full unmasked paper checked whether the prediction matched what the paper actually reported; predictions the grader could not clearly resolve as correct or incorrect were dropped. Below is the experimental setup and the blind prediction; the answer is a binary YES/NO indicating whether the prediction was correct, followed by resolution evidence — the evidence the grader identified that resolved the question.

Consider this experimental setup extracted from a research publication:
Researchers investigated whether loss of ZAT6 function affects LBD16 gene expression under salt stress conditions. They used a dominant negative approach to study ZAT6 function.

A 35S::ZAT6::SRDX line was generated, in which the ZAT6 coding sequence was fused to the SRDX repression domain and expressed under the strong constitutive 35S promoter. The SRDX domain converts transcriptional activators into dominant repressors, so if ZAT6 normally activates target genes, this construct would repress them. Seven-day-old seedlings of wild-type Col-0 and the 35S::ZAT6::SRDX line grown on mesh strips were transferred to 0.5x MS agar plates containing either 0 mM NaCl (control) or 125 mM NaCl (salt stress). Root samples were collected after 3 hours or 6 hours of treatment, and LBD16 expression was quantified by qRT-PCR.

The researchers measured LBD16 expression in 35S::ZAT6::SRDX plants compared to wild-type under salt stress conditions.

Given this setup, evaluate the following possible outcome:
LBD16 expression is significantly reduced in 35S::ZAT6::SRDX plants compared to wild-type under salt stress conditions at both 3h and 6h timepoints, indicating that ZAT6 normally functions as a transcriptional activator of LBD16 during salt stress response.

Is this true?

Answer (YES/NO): NO